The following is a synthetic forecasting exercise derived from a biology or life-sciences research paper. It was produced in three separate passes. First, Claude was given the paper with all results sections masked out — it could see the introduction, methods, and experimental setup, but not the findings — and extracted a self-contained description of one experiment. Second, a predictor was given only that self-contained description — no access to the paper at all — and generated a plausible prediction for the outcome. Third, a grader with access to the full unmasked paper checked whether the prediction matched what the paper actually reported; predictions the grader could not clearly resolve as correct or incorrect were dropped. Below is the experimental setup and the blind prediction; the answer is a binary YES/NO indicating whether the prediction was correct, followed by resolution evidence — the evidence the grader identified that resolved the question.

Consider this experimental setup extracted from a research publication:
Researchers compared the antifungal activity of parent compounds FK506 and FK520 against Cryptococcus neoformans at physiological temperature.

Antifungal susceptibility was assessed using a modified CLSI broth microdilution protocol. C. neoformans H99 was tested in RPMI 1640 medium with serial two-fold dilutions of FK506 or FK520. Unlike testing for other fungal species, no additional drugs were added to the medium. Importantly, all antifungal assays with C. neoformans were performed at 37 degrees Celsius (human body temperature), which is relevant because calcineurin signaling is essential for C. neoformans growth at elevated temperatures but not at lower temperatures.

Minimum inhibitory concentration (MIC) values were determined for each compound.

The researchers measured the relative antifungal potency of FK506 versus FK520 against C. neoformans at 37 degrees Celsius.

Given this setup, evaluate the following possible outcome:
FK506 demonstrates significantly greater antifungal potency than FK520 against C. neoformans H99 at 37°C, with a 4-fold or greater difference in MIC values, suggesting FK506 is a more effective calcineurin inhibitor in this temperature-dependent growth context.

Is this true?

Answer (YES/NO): NO